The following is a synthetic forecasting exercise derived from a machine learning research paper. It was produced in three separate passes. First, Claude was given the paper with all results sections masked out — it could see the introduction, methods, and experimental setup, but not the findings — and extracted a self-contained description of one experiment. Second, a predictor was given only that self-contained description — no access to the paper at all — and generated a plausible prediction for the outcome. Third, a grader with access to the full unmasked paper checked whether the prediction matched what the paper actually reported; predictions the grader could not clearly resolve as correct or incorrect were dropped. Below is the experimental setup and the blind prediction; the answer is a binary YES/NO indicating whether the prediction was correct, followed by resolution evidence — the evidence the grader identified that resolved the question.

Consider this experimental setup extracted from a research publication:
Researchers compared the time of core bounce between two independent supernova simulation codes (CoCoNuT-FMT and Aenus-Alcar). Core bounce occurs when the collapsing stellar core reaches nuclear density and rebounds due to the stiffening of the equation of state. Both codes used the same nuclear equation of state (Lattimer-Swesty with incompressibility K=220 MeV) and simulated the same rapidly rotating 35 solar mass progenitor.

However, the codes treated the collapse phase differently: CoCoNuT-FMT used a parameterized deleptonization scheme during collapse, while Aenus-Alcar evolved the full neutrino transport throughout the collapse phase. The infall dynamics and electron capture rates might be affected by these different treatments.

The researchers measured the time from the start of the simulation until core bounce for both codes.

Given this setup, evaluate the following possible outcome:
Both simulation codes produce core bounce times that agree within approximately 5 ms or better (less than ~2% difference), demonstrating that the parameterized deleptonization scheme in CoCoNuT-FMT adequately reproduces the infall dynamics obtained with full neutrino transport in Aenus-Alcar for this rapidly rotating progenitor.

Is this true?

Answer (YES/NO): NO